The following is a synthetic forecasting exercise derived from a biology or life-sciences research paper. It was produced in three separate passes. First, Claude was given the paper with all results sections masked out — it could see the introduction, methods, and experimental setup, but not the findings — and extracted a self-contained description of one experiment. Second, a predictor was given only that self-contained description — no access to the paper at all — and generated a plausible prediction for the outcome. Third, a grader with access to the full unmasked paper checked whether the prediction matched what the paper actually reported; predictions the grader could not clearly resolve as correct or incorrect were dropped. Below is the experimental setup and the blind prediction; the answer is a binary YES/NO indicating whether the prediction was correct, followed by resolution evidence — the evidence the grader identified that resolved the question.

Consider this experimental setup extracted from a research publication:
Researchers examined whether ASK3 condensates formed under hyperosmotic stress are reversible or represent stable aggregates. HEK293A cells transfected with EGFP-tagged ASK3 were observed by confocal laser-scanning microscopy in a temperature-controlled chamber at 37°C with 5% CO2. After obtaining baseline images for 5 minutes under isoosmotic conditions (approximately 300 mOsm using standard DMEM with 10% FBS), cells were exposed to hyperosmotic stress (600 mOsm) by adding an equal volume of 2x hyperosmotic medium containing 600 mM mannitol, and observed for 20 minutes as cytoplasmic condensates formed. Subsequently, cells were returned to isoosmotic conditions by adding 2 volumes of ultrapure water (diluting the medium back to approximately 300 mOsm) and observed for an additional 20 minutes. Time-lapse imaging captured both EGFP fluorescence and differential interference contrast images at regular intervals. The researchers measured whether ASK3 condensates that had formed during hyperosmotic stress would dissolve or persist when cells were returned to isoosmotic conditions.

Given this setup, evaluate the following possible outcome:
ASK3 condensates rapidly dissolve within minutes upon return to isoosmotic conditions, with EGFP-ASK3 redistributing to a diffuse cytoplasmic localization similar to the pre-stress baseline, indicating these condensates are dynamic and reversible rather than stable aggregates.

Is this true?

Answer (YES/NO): NO